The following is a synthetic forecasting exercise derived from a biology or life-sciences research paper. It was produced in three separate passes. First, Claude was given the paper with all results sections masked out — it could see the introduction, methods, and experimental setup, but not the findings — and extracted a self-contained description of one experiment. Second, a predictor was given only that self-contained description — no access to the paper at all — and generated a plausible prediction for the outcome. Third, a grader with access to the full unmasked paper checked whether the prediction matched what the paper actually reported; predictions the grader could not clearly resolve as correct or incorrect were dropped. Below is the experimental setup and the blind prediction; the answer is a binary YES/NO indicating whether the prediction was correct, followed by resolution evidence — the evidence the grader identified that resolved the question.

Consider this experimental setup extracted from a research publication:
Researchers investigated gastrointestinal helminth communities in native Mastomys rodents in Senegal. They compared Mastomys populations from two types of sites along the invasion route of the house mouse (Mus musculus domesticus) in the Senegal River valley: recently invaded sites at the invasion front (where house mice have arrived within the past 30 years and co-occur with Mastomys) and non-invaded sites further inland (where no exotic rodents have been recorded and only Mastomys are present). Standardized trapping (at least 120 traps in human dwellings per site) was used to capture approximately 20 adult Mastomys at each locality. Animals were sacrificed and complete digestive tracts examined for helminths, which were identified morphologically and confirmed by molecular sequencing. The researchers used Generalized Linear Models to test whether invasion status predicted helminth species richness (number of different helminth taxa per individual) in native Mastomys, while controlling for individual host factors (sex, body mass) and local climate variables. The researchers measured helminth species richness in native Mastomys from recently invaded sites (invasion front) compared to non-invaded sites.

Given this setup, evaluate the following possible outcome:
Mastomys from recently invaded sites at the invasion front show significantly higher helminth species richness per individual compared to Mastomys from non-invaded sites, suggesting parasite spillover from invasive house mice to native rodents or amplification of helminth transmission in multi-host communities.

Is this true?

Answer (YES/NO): YES